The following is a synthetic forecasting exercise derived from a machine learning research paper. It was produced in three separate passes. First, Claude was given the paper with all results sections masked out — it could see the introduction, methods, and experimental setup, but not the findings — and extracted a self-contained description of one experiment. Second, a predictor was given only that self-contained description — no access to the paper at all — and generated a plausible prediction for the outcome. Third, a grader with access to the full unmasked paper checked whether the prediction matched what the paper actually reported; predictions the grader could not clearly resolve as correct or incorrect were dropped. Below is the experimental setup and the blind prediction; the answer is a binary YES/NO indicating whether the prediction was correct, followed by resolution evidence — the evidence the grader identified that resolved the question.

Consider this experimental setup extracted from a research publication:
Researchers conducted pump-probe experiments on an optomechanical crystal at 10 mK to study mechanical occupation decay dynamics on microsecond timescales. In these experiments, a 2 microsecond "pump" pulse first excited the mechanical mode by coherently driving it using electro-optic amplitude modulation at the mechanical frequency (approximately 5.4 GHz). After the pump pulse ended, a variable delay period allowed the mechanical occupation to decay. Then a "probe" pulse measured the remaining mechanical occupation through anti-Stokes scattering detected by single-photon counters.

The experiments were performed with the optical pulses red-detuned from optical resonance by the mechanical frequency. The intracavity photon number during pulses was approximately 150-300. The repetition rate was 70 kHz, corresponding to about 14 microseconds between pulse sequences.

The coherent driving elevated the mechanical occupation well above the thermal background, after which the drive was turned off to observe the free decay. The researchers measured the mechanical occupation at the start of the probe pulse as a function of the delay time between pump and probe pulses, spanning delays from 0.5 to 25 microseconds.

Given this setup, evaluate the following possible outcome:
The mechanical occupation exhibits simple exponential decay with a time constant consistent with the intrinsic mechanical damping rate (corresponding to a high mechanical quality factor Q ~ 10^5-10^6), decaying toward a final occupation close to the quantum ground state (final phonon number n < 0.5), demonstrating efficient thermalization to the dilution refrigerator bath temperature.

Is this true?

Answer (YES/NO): NO